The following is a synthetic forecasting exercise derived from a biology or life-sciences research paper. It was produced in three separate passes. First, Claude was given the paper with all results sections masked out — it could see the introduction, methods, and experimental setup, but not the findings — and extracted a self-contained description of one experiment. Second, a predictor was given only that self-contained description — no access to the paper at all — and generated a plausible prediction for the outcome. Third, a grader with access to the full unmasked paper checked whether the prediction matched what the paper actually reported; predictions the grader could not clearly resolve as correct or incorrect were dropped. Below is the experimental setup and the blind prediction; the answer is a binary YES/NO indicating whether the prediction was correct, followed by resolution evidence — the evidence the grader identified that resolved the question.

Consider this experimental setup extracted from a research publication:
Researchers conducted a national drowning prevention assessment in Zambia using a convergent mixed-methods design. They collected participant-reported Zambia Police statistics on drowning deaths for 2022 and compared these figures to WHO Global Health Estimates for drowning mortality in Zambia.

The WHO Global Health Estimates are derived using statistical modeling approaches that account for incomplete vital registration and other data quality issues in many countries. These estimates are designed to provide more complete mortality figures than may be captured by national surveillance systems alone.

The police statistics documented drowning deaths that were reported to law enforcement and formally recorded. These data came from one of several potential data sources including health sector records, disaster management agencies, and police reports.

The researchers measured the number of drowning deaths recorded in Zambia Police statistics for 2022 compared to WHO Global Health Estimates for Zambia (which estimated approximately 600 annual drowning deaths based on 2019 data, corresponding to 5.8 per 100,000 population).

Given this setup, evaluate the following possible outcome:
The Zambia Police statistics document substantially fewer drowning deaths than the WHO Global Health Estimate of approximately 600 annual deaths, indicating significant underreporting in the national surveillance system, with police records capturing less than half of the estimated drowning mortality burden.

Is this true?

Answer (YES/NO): YES